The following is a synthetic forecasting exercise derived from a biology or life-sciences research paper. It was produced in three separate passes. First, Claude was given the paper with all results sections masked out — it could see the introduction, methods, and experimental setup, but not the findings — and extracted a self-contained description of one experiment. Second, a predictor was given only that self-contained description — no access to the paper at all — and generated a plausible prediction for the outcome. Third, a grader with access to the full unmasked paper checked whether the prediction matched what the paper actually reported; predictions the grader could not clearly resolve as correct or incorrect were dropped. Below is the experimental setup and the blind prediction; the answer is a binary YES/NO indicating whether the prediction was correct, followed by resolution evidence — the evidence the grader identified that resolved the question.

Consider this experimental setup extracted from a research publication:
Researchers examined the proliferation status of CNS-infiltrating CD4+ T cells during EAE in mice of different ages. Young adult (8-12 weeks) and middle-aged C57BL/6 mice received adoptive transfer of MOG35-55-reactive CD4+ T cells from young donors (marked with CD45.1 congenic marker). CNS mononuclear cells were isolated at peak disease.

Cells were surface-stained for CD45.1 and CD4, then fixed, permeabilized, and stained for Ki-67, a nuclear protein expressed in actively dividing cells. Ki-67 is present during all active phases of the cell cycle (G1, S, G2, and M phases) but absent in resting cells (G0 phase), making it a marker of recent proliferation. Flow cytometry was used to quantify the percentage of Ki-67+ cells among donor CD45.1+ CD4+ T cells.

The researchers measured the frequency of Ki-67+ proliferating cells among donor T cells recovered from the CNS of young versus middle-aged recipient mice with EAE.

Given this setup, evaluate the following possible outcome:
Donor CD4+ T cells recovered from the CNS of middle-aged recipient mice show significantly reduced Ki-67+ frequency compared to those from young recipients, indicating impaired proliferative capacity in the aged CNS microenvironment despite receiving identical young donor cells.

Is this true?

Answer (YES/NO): NO